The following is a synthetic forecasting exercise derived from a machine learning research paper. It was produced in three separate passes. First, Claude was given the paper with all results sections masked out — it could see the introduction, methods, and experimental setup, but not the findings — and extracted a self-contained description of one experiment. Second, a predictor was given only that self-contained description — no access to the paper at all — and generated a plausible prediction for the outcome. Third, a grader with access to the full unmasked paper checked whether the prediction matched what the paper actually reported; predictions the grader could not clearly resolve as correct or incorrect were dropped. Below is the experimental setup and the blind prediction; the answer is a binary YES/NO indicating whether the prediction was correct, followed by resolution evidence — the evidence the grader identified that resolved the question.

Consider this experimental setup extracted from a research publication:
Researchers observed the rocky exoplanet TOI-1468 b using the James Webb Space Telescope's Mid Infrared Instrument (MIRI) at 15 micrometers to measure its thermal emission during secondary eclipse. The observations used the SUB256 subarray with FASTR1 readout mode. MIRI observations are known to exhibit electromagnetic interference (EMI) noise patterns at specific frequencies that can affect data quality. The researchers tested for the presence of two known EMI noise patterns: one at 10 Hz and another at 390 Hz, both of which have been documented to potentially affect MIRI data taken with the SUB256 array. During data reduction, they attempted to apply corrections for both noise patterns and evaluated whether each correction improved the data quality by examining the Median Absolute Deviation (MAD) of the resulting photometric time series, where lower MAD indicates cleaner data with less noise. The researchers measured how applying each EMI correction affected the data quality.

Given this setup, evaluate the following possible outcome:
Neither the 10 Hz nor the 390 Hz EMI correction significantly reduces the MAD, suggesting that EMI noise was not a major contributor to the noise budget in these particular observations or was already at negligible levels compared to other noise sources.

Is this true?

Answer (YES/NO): NO